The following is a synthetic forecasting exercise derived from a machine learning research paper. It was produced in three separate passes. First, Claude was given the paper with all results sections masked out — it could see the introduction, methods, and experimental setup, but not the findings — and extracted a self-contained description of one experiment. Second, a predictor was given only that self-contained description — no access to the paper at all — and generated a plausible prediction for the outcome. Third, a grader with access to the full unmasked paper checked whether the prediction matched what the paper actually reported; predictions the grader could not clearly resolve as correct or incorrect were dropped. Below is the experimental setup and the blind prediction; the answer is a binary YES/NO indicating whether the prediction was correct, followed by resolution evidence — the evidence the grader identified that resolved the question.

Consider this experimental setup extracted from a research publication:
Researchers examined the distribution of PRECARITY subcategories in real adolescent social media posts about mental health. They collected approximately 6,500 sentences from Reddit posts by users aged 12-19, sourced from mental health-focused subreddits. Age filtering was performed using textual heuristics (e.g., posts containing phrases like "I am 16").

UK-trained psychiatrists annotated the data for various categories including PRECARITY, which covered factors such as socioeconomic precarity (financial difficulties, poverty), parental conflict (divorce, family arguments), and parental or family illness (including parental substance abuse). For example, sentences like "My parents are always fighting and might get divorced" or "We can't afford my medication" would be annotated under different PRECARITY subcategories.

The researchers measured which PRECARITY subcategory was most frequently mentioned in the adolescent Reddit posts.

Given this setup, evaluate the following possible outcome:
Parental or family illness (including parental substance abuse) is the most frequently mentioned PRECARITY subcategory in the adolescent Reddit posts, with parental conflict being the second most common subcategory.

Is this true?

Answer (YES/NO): NO